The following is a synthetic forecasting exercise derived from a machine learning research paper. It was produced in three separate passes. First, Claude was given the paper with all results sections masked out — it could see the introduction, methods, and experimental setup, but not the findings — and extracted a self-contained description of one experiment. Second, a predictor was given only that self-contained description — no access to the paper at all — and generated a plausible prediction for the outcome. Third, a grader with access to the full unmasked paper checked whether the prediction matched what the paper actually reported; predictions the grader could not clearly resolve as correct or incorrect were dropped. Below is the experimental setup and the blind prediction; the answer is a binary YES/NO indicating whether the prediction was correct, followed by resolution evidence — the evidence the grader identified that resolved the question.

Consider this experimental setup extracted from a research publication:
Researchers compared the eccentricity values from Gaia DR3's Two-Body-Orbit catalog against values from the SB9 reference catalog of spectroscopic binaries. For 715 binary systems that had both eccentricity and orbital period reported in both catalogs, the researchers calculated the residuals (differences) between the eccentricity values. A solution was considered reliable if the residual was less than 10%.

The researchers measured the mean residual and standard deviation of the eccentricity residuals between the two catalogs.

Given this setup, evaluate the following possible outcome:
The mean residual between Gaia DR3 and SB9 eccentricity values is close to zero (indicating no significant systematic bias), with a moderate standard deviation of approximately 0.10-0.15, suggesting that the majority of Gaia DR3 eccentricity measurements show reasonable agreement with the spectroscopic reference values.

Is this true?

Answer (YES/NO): YES